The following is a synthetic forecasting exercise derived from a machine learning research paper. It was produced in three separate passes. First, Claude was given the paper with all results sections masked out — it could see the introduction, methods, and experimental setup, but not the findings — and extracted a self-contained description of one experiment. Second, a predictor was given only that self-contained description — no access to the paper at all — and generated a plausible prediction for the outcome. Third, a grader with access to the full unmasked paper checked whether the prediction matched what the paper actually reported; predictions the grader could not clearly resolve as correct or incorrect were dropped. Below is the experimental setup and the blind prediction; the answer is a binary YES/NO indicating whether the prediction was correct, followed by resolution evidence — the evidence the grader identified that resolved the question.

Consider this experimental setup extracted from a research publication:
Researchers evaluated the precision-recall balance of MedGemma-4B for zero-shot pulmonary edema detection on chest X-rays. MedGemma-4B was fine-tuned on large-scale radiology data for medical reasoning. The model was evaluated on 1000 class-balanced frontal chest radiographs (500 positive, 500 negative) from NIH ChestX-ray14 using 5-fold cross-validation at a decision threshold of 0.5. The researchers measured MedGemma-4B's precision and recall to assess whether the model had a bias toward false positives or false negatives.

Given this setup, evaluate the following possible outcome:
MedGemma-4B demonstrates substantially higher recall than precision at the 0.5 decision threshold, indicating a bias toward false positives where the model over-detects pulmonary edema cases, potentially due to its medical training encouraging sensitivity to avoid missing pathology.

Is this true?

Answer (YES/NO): YES